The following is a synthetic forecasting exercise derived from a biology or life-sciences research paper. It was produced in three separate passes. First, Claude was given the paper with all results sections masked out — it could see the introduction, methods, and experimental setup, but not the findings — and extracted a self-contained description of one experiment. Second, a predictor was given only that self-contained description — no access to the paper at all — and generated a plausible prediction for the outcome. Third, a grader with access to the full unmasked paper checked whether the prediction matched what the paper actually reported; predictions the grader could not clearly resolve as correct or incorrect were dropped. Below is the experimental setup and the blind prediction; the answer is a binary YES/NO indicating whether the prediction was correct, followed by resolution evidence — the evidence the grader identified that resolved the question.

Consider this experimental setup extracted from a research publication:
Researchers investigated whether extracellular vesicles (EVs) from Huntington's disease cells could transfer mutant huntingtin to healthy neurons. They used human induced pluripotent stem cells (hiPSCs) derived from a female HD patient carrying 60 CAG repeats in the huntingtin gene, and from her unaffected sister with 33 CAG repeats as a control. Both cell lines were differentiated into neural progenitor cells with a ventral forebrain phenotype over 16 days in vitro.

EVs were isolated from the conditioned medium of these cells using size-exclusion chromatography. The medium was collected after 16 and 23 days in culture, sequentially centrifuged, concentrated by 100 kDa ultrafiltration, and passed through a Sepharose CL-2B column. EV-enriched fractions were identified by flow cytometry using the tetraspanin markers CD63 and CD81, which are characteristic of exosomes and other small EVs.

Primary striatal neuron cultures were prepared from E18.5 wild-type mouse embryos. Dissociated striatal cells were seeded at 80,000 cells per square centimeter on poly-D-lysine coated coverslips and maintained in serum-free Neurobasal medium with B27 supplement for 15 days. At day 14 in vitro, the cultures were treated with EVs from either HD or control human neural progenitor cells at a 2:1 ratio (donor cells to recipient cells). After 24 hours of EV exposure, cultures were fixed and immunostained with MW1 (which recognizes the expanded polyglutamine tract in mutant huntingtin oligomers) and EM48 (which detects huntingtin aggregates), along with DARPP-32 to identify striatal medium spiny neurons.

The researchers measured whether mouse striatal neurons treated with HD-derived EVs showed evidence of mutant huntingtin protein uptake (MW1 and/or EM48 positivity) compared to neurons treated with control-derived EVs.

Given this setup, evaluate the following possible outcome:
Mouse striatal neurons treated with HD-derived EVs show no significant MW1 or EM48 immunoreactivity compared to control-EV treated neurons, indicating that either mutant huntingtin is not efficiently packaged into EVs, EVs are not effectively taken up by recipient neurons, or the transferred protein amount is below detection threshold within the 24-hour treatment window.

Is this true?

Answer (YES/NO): NO